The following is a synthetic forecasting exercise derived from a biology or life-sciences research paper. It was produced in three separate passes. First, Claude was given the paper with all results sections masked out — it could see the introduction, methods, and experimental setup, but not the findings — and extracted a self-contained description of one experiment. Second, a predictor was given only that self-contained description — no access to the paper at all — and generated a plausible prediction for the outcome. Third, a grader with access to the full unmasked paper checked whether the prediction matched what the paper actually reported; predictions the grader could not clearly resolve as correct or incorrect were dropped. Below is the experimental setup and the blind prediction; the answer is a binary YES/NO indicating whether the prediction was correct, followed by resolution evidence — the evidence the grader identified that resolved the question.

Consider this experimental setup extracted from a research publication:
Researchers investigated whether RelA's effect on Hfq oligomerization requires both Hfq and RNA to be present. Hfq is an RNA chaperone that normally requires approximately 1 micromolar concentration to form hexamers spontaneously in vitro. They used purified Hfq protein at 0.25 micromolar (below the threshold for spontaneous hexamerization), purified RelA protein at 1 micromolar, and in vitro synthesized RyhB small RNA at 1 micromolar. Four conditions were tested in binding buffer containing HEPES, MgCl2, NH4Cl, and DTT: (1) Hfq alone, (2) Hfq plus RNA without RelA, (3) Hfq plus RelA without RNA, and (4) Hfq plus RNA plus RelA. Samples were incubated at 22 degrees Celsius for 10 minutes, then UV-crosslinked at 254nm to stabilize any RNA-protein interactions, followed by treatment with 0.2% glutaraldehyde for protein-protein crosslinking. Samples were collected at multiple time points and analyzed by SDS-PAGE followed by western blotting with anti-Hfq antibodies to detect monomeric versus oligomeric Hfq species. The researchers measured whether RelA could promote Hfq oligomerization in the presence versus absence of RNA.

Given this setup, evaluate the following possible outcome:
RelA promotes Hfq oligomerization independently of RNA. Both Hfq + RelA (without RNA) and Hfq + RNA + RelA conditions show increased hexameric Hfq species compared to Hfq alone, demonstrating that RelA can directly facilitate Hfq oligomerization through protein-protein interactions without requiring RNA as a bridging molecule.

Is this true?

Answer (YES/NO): NO